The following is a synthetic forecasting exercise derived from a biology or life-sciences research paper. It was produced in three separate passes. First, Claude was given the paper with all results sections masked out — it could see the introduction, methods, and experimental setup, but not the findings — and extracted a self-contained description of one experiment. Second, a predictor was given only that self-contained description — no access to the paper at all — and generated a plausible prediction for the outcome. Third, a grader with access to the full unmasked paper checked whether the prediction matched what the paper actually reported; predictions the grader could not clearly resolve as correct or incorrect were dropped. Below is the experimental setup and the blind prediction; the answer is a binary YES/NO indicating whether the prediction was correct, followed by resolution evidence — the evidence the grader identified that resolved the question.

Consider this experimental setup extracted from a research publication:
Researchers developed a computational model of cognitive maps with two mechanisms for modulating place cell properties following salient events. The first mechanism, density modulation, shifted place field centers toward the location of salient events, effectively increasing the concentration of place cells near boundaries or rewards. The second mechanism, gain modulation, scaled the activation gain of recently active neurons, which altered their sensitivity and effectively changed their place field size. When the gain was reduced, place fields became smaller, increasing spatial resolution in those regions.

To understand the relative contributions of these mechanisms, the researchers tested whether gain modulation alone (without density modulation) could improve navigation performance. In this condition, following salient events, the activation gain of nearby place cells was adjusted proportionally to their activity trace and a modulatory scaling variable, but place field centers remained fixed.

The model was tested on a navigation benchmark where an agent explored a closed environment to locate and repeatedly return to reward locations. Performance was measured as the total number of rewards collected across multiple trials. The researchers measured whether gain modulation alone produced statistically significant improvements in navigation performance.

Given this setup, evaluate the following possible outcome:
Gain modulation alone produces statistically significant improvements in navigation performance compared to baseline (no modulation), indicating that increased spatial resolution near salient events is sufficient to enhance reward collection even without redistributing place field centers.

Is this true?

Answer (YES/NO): NO